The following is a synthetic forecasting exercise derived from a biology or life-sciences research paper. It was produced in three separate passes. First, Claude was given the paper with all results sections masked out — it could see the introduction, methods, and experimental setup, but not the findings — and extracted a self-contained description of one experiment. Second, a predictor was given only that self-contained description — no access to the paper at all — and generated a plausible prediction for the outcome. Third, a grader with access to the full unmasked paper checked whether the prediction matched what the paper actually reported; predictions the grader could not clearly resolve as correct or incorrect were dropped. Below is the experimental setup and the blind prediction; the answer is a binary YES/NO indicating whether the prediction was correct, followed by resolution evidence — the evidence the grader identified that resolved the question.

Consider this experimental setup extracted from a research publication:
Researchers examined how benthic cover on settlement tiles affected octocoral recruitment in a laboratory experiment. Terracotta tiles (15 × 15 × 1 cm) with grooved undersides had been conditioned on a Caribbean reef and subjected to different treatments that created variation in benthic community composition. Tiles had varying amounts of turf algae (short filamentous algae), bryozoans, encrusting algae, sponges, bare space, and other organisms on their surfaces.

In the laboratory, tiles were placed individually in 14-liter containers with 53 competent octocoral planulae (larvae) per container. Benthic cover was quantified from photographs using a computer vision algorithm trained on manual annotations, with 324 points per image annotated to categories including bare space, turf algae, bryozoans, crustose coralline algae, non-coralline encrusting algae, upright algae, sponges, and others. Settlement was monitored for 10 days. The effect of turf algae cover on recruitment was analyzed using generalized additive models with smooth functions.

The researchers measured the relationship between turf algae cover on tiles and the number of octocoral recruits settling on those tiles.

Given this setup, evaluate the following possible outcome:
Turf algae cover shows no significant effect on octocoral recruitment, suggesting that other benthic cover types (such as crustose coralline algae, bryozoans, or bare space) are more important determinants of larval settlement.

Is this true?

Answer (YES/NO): NO